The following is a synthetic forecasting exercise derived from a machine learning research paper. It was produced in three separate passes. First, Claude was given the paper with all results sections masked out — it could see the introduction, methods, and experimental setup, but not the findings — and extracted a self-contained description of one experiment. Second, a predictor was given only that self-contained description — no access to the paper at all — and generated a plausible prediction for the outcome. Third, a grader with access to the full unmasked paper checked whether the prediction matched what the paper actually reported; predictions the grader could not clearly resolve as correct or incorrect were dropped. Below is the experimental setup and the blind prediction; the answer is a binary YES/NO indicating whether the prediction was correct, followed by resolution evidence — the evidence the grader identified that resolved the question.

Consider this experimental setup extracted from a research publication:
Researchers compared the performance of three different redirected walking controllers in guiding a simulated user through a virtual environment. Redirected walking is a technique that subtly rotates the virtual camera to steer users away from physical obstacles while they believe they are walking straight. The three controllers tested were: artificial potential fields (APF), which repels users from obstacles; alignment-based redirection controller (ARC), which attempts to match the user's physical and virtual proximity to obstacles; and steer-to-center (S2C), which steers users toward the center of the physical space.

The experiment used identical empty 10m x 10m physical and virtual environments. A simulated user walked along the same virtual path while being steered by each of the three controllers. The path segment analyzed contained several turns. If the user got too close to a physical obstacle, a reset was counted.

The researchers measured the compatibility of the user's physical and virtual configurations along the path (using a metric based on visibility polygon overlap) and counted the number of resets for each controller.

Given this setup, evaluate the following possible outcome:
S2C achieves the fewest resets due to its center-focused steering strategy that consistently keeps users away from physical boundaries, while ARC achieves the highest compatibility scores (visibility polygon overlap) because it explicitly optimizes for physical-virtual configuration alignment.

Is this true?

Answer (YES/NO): NO